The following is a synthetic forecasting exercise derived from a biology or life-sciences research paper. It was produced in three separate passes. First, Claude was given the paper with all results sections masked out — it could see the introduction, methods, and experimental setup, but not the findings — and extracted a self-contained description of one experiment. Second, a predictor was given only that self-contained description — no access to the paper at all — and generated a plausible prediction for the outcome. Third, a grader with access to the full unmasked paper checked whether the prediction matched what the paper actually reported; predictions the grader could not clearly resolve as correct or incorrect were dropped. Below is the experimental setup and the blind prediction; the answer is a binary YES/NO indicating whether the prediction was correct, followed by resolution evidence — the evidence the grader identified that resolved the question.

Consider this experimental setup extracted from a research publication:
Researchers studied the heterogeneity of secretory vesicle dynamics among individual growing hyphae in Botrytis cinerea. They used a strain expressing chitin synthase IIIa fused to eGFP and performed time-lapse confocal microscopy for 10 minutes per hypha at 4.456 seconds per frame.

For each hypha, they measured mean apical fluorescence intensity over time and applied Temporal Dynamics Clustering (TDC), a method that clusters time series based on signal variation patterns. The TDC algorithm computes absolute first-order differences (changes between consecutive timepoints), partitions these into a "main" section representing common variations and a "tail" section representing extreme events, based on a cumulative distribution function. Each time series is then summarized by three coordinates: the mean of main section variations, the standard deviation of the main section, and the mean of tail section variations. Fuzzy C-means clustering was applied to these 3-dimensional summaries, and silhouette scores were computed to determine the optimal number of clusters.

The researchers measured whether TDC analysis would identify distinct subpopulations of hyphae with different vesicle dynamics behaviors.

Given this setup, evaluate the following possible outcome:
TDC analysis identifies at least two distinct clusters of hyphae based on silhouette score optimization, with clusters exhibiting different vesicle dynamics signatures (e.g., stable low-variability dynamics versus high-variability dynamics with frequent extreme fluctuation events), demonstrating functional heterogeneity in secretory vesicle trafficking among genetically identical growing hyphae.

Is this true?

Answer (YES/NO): YES